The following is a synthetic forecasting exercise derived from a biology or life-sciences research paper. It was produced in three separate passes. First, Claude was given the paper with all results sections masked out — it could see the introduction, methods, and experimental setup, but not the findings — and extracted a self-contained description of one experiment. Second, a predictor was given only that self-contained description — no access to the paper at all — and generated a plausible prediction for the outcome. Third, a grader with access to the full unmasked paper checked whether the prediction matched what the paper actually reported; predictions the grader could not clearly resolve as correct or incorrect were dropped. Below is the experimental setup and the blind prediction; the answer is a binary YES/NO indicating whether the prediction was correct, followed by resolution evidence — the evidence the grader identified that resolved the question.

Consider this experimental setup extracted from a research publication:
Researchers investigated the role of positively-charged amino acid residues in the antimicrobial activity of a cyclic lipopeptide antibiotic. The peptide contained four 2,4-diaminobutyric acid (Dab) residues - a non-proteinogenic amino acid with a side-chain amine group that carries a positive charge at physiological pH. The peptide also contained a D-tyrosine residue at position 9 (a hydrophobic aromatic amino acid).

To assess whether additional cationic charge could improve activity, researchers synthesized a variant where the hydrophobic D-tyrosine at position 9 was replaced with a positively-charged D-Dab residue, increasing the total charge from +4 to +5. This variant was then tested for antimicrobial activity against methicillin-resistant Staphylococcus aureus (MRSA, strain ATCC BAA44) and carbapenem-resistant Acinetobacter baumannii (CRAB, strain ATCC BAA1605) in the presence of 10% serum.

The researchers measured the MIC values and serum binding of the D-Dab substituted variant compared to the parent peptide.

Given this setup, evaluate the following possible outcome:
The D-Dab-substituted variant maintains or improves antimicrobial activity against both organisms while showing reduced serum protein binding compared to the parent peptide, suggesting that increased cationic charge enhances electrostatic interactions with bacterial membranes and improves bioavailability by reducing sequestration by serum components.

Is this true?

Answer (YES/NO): YES